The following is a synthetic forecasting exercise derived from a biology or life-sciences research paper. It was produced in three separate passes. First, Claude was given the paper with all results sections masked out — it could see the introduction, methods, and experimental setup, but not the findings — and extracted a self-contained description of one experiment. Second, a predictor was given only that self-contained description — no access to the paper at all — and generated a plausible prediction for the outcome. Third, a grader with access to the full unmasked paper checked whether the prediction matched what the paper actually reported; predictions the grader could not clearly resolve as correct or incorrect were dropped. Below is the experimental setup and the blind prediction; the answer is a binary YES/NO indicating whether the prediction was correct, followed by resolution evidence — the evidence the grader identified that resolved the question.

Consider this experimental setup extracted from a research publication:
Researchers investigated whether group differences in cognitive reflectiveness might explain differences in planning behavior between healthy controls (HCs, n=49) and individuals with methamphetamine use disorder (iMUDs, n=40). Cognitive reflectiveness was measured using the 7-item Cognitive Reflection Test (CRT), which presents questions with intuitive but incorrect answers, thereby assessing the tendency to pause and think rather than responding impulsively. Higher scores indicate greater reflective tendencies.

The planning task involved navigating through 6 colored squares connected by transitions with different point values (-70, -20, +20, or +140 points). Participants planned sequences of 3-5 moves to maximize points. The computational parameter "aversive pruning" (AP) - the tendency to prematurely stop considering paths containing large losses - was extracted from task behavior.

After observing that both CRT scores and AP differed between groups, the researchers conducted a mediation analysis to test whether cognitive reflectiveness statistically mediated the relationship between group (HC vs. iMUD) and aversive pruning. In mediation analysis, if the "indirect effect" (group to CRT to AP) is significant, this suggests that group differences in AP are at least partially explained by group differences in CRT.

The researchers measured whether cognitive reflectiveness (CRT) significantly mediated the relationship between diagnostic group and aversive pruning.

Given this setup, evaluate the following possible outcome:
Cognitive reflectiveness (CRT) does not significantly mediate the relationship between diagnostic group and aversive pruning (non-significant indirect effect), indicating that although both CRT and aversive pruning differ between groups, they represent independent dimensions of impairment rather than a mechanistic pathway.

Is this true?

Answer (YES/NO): NO